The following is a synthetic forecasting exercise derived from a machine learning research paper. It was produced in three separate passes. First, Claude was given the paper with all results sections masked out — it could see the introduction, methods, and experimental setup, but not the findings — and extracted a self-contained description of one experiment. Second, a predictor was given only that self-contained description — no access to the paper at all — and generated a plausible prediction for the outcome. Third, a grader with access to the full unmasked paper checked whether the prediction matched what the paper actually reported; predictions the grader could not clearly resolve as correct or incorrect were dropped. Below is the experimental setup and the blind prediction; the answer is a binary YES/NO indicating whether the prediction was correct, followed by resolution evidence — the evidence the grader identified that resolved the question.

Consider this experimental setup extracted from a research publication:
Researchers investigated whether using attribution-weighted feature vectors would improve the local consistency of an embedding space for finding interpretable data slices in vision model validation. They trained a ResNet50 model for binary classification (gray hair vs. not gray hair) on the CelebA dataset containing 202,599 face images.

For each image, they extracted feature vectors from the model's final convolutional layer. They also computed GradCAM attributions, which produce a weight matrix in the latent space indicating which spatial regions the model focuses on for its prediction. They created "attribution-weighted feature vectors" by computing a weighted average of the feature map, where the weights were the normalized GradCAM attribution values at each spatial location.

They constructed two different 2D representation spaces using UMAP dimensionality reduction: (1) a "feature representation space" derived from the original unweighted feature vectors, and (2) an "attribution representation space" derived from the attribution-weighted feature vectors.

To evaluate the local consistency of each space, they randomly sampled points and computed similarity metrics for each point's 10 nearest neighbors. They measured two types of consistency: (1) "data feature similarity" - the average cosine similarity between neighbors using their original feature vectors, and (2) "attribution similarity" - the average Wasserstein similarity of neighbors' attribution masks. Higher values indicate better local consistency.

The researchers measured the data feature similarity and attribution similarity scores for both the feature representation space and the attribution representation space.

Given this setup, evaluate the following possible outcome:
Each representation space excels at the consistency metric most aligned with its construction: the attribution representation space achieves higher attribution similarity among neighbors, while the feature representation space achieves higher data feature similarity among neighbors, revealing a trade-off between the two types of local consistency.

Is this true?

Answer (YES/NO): NO